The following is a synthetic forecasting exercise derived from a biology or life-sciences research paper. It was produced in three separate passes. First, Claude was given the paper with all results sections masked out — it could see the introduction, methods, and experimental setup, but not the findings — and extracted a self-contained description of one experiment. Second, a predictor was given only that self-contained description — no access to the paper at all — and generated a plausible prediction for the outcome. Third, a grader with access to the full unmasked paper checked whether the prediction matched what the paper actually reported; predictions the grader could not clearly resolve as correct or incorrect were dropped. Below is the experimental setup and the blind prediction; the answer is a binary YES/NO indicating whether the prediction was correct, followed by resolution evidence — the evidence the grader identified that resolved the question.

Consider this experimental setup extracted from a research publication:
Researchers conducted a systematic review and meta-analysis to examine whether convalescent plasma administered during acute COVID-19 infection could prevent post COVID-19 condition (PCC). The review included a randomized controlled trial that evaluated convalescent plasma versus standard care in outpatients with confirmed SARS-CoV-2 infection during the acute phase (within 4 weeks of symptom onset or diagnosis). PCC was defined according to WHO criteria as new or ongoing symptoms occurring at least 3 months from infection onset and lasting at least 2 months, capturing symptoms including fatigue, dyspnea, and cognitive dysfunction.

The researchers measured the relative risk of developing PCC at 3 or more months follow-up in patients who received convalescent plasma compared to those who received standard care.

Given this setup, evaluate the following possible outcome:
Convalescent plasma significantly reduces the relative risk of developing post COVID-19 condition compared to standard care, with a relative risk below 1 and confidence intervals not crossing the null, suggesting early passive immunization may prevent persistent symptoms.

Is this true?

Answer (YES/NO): NO